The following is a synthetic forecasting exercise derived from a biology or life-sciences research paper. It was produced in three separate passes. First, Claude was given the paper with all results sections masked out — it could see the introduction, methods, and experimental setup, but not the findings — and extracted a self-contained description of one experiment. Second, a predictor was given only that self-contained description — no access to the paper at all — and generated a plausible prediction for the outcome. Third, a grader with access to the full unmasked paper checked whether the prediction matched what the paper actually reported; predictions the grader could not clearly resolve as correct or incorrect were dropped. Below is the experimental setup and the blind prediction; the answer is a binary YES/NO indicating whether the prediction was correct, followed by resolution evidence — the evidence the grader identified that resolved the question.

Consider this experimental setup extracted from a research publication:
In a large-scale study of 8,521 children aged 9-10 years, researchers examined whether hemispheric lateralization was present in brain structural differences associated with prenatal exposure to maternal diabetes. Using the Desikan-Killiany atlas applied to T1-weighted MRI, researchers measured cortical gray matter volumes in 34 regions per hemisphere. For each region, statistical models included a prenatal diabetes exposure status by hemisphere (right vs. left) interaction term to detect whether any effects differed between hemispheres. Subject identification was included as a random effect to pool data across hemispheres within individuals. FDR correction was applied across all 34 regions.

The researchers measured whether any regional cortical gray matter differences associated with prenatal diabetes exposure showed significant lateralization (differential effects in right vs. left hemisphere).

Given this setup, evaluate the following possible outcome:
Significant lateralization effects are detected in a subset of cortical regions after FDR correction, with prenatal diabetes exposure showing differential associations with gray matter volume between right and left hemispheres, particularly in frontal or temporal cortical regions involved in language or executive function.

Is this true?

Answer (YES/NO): NO